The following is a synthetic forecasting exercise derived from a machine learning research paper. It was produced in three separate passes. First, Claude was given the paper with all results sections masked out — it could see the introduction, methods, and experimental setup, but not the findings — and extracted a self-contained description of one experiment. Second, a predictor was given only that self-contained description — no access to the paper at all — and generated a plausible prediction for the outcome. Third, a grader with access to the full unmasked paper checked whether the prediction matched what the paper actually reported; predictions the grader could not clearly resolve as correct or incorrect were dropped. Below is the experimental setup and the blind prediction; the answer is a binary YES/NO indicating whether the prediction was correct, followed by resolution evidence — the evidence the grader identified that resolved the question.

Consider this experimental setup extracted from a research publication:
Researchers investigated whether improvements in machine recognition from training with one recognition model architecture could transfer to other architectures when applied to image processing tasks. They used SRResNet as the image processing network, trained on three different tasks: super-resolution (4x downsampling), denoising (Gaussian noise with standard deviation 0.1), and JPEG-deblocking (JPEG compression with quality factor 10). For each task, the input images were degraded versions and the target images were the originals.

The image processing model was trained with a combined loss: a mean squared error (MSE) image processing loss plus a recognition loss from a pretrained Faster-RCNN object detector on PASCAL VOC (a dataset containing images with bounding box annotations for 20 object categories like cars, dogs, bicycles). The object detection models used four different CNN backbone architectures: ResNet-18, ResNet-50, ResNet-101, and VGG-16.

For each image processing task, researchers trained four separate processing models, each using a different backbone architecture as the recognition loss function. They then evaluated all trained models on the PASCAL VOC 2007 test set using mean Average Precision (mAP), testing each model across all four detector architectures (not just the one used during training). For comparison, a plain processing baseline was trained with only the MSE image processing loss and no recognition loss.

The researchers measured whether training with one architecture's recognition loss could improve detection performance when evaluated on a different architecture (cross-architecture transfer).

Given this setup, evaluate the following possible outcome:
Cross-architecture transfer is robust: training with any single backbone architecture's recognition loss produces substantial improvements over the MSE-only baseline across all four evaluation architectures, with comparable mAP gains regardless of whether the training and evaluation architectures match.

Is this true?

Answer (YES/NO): NO